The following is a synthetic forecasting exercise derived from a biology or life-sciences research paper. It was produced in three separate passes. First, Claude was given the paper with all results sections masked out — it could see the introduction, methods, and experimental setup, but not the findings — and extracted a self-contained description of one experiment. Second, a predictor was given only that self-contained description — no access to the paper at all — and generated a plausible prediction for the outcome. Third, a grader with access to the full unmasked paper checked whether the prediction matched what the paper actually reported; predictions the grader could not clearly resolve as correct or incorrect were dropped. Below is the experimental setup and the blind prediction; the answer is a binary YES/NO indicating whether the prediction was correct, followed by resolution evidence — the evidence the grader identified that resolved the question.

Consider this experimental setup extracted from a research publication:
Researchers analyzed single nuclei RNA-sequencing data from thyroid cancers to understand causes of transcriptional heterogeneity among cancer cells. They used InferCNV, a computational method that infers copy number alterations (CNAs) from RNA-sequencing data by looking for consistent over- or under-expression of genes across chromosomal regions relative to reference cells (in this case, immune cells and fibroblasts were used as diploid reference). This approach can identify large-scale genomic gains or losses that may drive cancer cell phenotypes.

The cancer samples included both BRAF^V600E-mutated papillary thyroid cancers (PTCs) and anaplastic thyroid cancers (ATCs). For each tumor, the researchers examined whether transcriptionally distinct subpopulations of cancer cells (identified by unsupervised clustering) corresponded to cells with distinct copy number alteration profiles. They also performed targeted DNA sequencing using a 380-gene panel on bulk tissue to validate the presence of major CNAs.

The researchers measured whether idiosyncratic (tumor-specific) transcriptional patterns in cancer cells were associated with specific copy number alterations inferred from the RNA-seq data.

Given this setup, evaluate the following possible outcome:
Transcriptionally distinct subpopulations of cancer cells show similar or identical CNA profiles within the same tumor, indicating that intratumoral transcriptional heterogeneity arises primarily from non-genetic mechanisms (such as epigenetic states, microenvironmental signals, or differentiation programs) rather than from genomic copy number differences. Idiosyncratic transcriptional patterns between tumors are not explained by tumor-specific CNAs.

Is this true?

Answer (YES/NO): NO